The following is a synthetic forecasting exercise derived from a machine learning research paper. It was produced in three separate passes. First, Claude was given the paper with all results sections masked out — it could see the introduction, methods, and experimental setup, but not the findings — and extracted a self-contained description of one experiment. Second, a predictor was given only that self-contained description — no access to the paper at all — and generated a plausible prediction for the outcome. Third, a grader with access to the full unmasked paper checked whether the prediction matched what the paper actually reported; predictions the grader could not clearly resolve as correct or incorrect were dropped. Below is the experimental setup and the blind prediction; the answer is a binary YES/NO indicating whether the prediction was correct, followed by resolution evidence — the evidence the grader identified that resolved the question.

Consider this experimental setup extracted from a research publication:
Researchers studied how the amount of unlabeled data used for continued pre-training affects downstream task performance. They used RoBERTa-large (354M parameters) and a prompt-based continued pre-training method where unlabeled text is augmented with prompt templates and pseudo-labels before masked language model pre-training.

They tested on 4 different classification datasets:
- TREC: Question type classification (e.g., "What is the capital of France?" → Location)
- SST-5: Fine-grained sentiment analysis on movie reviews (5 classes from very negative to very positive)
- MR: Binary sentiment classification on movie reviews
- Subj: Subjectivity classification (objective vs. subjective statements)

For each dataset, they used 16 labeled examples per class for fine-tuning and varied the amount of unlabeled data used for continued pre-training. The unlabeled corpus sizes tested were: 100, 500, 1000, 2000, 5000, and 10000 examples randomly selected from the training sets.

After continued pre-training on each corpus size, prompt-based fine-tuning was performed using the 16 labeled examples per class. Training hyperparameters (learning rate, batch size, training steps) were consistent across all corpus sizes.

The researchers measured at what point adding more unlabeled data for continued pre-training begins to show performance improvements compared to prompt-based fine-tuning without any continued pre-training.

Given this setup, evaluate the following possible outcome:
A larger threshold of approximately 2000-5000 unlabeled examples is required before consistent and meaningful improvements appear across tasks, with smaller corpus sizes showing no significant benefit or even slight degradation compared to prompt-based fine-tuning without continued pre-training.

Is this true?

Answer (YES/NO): NO